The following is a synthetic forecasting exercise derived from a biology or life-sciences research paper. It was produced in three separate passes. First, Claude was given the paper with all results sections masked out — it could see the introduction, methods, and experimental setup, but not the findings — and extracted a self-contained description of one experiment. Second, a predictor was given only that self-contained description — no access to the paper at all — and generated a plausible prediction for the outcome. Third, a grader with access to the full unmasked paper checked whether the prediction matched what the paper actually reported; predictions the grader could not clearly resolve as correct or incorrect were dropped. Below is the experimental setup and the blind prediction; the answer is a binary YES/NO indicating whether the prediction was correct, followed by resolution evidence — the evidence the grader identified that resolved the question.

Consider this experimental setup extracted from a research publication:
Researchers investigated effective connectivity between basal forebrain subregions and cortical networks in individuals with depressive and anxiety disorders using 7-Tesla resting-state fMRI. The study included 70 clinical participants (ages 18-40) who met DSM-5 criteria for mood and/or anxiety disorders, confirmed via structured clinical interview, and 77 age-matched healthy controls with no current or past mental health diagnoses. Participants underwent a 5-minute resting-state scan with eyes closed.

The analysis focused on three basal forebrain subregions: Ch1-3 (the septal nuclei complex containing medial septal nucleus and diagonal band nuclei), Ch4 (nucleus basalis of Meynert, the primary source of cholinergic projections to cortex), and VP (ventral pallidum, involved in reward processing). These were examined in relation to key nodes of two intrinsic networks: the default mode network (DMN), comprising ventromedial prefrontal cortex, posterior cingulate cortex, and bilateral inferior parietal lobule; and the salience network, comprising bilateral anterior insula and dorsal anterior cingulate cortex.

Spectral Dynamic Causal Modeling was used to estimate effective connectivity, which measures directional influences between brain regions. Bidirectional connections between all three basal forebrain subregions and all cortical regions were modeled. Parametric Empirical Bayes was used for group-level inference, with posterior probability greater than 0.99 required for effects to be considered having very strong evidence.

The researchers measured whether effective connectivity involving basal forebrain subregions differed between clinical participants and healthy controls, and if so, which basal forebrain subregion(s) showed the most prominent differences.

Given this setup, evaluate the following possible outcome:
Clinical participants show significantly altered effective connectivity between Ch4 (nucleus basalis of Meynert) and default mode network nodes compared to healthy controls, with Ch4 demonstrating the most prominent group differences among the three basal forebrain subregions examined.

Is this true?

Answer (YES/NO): YES